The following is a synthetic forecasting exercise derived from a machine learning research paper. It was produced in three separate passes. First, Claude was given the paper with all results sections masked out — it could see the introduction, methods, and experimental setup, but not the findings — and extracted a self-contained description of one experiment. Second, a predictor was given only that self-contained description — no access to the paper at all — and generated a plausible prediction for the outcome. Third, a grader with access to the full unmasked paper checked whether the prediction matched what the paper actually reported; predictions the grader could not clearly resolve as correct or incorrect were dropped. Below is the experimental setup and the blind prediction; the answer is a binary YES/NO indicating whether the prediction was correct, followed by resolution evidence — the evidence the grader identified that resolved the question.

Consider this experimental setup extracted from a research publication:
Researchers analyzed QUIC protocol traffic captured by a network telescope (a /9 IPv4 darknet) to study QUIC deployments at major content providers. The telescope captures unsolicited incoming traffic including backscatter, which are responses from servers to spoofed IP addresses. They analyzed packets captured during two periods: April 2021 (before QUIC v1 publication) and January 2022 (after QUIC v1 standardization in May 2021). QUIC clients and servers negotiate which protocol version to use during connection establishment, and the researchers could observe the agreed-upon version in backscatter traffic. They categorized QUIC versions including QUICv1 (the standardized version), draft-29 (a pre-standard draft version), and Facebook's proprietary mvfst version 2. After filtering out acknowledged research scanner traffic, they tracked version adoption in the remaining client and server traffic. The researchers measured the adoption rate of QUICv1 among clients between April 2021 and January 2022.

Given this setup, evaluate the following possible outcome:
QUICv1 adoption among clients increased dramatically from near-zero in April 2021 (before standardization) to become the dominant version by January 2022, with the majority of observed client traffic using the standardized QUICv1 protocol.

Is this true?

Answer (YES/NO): YES